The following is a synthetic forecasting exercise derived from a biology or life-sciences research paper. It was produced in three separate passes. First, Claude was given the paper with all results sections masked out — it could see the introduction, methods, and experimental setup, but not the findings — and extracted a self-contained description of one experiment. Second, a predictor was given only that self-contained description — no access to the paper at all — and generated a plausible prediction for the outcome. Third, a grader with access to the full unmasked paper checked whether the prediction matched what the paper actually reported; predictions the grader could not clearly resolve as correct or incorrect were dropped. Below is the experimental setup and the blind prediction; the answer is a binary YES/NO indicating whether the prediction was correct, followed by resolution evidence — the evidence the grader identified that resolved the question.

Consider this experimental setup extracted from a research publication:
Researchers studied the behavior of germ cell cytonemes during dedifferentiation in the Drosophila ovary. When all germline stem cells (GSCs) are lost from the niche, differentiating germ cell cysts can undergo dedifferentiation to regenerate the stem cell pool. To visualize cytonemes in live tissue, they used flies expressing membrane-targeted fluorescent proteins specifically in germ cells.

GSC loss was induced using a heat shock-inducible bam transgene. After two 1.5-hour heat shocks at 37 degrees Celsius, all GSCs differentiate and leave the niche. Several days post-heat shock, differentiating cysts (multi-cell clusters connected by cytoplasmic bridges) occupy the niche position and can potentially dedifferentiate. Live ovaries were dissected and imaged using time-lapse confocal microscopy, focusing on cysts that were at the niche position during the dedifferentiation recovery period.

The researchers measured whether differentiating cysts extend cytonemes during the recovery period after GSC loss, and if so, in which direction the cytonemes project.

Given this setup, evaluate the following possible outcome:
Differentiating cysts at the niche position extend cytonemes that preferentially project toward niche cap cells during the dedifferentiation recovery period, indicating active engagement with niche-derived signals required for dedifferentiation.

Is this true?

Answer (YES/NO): YES